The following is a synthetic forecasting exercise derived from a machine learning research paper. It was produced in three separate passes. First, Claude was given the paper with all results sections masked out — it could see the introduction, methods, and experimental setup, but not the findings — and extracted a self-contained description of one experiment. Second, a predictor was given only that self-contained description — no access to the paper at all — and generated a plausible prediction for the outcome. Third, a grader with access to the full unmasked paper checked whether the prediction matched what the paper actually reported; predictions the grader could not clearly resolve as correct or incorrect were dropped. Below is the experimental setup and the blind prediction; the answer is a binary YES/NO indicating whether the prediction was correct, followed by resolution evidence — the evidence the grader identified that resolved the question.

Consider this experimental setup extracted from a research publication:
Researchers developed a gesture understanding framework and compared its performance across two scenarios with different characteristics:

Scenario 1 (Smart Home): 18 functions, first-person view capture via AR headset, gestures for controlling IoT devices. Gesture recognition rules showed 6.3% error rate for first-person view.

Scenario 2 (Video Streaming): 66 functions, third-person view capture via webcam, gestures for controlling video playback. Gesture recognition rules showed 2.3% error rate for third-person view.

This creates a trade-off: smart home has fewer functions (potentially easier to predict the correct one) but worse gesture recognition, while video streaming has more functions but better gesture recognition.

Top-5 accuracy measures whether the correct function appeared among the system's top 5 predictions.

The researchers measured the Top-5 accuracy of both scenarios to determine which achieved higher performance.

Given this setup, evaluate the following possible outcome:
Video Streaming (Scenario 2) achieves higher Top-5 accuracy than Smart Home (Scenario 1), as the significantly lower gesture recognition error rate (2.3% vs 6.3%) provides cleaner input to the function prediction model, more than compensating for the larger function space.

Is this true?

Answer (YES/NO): NO